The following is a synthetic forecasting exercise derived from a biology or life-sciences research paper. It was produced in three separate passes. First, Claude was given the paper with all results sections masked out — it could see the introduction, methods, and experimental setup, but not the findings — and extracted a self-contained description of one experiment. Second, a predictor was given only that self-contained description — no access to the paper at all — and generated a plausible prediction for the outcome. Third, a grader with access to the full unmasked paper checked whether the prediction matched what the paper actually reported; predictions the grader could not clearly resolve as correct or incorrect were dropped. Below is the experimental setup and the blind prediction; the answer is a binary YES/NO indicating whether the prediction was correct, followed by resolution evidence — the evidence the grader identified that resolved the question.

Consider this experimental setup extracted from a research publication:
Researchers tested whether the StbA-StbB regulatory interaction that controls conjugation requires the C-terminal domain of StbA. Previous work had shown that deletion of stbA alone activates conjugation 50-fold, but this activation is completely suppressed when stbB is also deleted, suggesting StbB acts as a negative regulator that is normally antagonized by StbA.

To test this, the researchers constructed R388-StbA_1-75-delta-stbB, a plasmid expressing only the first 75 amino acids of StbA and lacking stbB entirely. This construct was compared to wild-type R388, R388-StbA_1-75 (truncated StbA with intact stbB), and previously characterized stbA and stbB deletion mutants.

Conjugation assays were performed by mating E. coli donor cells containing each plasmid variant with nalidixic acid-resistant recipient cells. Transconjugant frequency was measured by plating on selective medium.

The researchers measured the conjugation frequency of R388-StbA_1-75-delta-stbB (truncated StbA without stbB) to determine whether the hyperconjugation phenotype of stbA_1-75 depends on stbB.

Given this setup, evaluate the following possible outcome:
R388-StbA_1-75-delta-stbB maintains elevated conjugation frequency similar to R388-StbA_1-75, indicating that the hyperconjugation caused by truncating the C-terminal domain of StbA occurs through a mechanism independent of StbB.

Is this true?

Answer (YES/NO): NO